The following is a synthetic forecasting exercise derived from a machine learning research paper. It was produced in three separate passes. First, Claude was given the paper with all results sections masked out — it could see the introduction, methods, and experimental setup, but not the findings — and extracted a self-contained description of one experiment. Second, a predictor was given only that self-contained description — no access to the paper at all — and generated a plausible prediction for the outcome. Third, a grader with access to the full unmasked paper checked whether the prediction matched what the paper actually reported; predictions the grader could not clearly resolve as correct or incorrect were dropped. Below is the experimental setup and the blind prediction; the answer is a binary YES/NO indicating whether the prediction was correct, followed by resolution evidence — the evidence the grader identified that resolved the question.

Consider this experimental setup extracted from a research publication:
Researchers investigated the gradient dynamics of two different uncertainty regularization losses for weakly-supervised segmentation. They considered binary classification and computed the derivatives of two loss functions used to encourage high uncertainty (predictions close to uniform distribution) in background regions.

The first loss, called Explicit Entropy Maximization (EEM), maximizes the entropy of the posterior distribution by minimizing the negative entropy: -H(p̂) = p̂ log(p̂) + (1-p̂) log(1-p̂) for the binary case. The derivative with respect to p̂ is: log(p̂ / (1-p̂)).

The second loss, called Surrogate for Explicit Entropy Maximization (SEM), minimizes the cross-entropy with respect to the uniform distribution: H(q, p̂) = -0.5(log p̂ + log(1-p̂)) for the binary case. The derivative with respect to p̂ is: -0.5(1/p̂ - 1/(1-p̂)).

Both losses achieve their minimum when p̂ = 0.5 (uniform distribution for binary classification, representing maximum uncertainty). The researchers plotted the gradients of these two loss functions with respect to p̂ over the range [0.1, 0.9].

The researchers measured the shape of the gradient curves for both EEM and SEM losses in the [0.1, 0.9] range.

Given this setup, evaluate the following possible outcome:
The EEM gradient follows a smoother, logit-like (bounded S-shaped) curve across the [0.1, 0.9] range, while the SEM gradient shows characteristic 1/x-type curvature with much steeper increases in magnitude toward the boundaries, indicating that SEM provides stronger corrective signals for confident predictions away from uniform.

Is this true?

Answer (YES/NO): NO